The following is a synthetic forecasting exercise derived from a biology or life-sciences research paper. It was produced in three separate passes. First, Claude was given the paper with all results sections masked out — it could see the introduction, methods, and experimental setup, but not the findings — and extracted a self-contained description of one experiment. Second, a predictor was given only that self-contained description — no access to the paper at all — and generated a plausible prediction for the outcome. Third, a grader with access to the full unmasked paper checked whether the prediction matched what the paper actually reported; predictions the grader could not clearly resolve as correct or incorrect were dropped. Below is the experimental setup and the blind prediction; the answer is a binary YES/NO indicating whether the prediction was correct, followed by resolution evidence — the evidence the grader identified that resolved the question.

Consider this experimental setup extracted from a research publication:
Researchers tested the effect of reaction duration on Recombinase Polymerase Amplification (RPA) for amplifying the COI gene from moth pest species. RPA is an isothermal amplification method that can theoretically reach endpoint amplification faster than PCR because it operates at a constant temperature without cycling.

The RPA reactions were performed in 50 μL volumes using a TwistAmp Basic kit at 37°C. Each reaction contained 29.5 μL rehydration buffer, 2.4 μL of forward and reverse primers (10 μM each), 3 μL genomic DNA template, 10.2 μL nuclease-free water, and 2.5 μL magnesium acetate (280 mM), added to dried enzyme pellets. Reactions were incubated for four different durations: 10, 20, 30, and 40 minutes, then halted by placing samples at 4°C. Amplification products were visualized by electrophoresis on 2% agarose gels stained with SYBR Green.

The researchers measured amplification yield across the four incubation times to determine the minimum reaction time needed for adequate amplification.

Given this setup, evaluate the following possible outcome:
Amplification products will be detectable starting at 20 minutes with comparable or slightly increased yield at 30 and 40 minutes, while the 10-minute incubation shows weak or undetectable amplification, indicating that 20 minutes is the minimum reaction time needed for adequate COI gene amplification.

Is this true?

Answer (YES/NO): YES